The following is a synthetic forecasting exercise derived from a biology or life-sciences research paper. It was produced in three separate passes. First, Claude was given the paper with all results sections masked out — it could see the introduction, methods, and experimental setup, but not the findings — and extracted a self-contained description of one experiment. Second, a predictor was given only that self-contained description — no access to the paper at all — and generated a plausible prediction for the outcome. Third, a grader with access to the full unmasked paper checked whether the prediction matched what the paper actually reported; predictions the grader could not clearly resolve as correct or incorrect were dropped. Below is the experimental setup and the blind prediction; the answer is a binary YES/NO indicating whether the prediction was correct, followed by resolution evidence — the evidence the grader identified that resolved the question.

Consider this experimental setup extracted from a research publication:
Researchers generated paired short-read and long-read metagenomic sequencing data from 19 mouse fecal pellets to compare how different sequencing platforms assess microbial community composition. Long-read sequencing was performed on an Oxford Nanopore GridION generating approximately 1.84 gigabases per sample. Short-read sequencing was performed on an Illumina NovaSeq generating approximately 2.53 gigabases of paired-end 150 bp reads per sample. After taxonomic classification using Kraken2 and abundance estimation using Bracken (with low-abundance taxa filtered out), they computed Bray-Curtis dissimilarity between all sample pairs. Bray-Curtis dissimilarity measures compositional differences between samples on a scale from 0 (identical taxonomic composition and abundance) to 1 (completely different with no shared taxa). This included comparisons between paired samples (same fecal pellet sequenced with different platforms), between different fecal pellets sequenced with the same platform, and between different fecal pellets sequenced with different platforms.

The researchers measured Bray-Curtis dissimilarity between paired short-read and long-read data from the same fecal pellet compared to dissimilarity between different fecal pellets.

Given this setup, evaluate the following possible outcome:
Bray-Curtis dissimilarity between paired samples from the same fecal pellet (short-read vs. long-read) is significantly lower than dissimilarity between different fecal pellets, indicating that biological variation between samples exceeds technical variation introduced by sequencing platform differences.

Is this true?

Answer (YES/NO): NO